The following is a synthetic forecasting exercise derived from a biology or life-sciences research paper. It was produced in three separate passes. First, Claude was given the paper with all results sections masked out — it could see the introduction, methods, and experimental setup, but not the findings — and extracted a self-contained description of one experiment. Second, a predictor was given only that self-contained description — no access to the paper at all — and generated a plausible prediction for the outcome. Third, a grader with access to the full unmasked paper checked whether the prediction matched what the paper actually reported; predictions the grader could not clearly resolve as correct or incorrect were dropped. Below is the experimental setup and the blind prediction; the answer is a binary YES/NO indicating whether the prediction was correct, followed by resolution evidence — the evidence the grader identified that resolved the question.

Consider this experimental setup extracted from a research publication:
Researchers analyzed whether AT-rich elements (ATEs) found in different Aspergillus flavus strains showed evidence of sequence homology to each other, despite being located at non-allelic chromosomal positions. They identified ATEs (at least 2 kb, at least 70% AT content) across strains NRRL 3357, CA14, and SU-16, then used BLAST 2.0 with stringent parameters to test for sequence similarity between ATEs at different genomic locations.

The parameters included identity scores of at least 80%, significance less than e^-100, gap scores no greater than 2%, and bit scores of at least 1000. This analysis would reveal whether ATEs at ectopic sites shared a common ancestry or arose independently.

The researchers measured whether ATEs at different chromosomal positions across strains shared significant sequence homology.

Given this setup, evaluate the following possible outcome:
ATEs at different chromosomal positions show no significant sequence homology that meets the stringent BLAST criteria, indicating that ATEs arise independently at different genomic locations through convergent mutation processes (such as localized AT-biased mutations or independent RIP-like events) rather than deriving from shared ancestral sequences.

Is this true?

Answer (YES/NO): NO